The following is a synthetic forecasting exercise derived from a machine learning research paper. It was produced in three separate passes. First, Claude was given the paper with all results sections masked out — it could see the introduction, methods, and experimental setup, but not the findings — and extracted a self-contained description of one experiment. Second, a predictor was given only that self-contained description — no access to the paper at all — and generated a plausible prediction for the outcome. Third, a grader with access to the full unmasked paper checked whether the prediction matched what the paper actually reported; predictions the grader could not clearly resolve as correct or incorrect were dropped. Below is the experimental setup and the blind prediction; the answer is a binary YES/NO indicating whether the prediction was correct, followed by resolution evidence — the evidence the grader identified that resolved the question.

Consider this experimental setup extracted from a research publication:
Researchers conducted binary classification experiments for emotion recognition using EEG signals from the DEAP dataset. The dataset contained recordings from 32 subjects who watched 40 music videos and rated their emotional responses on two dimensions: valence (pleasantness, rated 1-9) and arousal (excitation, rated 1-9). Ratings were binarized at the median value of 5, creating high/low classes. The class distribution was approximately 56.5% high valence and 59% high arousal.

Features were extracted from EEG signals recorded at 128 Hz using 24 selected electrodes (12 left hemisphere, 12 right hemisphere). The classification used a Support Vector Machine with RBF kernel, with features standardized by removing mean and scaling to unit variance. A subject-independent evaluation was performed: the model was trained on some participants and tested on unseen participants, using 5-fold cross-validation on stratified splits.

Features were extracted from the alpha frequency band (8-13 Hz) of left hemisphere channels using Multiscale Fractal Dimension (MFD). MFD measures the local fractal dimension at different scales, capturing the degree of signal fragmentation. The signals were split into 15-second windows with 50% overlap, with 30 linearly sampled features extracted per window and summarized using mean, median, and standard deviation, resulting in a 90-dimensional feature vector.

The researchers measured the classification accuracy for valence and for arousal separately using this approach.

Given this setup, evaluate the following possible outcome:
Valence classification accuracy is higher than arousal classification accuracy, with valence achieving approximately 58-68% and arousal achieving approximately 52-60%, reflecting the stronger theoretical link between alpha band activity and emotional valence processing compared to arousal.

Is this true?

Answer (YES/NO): NO